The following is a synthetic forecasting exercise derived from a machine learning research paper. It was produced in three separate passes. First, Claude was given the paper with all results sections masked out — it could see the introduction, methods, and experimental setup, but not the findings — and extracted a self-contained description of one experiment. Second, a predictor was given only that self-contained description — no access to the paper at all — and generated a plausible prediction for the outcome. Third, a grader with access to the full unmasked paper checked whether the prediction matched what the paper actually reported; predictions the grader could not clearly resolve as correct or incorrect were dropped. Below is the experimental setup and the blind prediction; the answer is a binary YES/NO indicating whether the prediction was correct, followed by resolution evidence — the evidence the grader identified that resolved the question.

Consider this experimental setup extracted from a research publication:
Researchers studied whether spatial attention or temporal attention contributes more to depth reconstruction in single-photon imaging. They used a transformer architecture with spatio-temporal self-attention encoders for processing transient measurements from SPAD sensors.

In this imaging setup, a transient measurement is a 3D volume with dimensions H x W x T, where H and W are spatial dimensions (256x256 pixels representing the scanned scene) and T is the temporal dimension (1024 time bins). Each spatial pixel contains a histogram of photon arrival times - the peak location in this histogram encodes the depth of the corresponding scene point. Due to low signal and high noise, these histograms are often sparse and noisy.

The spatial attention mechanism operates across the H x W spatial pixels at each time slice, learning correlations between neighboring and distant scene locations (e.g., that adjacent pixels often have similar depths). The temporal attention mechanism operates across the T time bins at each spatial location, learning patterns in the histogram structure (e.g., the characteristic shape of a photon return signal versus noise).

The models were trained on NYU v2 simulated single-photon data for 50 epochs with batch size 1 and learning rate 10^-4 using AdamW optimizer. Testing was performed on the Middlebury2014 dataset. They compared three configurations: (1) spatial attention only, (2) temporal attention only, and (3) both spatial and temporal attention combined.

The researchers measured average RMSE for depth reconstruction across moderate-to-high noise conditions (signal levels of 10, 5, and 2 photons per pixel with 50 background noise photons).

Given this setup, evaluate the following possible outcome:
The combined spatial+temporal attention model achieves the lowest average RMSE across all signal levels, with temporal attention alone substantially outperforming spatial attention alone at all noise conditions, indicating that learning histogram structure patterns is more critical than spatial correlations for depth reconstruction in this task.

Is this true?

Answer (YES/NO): YES